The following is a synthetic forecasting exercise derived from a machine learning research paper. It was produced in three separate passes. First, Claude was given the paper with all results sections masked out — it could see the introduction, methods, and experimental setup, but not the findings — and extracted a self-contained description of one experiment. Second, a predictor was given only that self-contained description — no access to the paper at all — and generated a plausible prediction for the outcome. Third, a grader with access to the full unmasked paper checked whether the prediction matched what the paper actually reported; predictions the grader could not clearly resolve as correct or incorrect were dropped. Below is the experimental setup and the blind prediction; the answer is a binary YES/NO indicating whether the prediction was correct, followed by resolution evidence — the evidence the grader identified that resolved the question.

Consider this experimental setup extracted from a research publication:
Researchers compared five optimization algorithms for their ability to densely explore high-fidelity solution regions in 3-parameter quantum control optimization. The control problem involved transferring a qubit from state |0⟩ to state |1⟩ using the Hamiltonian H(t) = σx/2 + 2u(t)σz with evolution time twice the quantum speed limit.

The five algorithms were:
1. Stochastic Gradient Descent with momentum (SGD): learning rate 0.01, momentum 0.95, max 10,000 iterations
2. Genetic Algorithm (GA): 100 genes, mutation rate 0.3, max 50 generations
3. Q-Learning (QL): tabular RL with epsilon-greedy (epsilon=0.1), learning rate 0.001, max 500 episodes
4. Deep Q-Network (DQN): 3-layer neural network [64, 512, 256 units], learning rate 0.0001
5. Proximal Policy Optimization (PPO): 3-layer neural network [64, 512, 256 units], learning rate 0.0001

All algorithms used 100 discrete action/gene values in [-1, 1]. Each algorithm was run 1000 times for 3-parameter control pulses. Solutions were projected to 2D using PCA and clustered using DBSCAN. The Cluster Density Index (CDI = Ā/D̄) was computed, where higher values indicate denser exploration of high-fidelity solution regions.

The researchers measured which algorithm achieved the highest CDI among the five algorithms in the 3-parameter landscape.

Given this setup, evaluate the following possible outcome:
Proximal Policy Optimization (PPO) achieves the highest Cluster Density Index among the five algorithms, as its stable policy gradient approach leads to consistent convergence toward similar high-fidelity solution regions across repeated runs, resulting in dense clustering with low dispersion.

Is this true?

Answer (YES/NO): NO